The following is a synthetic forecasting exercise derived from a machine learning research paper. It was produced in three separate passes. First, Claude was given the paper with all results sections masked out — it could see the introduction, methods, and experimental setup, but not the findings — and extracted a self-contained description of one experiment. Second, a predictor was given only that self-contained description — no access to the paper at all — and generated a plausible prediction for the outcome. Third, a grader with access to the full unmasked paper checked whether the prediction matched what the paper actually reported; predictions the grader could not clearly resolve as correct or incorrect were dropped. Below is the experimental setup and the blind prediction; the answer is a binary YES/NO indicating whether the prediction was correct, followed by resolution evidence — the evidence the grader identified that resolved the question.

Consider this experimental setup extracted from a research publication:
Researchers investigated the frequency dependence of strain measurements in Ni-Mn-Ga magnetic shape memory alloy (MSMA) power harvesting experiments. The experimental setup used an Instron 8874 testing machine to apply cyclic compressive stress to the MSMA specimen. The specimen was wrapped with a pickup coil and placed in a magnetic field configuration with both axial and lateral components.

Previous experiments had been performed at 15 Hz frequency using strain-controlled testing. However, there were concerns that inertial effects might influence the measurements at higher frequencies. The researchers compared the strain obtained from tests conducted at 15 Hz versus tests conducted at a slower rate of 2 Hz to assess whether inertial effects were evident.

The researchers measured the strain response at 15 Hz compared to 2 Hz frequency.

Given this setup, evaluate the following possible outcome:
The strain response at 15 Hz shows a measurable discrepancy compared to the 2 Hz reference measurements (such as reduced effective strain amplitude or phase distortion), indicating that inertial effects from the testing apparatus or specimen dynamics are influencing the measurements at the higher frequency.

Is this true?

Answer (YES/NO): YES